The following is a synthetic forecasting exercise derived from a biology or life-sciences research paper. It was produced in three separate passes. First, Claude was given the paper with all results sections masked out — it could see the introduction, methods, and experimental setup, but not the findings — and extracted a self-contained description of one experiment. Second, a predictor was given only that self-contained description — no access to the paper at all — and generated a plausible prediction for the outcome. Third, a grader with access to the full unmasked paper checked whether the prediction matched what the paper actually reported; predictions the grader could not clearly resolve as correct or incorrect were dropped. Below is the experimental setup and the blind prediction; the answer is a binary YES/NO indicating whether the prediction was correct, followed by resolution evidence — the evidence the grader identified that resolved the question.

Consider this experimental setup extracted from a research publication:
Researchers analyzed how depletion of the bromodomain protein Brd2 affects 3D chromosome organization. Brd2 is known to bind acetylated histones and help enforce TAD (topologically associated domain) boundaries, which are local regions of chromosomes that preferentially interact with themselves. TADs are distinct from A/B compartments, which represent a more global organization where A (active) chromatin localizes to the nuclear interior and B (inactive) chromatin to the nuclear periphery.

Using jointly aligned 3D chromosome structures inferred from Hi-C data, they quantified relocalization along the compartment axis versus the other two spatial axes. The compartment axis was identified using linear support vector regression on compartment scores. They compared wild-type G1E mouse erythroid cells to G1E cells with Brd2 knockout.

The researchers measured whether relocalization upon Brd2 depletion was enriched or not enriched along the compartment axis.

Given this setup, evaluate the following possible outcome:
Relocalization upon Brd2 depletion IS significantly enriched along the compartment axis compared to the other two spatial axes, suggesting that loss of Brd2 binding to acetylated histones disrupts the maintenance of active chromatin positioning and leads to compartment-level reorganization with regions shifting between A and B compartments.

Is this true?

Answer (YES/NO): NO